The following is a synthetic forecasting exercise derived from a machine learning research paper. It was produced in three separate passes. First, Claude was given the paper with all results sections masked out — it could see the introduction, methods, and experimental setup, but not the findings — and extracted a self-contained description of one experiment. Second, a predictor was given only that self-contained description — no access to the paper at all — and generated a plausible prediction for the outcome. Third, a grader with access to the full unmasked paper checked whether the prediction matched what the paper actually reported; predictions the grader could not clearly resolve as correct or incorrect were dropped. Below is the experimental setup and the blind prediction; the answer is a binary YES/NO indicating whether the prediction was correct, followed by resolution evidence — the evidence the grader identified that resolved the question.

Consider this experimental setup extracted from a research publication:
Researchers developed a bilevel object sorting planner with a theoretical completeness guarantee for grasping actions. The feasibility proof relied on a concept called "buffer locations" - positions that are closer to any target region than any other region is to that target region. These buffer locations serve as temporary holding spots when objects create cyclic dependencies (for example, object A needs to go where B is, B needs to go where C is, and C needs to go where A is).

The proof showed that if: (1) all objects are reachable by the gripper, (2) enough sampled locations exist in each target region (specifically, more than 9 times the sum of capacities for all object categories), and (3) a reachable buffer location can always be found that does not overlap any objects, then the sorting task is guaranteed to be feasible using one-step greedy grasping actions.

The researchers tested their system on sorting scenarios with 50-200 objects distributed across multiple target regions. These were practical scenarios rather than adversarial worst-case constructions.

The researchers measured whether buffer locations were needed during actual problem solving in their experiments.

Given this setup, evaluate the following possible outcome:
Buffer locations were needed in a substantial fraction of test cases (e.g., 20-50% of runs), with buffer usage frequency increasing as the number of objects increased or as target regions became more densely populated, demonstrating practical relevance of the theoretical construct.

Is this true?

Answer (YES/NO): NO